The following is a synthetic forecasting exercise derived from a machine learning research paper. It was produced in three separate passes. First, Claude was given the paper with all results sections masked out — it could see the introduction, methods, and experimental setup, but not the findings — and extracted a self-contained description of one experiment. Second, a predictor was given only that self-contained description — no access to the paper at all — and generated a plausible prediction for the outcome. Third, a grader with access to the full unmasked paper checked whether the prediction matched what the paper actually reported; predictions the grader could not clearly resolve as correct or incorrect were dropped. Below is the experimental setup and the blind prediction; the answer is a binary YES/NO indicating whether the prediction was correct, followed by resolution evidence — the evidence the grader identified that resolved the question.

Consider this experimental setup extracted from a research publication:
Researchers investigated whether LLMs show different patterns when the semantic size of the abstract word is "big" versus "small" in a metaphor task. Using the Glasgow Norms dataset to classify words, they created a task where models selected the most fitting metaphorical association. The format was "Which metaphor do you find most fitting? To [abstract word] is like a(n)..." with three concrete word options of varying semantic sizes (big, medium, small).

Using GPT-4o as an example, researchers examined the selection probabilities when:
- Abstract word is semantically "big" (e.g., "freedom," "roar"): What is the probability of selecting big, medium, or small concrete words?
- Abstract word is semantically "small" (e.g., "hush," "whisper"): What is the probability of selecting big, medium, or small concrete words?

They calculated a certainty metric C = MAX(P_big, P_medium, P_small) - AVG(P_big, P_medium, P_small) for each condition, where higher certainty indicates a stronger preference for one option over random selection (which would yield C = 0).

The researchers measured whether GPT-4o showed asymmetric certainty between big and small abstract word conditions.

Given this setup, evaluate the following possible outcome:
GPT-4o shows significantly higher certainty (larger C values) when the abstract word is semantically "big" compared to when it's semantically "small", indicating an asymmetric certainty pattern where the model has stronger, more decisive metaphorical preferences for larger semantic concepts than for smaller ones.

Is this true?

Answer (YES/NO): YES